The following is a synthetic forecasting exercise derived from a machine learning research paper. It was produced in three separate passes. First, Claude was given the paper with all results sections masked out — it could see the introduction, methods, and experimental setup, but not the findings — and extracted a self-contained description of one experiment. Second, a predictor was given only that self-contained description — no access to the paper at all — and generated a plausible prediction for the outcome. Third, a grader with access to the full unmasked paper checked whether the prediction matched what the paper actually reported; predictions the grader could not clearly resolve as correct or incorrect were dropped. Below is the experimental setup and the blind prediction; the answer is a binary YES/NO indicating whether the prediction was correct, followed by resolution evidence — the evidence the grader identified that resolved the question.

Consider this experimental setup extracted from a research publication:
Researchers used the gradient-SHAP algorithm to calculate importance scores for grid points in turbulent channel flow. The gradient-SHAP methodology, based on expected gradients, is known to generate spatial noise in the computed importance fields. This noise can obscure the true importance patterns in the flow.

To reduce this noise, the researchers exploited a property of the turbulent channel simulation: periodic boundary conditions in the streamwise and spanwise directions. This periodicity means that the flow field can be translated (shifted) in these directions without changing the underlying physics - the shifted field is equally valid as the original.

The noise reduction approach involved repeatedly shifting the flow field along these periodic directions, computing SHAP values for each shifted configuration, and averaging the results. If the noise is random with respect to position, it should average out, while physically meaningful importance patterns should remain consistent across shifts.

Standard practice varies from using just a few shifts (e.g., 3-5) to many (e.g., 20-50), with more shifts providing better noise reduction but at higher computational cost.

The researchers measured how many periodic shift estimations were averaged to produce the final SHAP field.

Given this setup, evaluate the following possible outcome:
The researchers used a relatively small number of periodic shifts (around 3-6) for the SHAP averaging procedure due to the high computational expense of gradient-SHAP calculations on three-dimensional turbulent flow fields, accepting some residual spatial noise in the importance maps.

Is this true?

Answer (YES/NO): NO